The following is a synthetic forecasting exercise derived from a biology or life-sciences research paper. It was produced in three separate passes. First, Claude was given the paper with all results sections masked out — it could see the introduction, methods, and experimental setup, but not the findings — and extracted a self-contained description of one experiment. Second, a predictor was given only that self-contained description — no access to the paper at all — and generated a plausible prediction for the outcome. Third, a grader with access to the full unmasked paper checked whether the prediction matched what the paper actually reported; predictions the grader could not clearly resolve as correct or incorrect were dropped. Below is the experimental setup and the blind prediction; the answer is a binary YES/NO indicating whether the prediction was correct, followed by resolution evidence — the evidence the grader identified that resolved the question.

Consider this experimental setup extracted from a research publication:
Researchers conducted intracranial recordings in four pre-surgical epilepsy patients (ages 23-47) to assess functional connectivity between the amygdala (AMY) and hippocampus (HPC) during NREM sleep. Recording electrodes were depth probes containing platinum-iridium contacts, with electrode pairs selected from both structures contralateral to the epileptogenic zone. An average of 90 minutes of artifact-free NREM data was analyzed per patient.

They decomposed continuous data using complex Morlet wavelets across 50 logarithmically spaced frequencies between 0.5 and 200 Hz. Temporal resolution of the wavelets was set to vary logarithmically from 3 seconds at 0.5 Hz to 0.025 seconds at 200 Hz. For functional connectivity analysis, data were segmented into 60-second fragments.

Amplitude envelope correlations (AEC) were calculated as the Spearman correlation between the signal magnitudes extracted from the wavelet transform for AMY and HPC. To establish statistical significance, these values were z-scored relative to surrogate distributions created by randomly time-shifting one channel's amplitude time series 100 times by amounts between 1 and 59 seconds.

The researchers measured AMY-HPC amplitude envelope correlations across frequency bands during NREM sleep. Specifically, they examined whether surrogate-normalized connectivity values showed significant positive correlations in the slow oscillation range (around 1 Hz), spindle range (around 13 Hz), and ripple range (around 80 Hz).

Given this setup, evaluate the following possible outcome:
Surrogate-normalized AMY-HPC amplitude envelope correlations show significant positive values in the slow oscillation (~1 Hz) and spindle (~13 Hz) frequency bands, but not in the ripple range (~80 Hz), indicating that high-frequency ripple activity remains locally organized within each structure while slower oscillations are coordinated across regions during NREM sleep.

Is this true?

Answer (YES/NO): NO